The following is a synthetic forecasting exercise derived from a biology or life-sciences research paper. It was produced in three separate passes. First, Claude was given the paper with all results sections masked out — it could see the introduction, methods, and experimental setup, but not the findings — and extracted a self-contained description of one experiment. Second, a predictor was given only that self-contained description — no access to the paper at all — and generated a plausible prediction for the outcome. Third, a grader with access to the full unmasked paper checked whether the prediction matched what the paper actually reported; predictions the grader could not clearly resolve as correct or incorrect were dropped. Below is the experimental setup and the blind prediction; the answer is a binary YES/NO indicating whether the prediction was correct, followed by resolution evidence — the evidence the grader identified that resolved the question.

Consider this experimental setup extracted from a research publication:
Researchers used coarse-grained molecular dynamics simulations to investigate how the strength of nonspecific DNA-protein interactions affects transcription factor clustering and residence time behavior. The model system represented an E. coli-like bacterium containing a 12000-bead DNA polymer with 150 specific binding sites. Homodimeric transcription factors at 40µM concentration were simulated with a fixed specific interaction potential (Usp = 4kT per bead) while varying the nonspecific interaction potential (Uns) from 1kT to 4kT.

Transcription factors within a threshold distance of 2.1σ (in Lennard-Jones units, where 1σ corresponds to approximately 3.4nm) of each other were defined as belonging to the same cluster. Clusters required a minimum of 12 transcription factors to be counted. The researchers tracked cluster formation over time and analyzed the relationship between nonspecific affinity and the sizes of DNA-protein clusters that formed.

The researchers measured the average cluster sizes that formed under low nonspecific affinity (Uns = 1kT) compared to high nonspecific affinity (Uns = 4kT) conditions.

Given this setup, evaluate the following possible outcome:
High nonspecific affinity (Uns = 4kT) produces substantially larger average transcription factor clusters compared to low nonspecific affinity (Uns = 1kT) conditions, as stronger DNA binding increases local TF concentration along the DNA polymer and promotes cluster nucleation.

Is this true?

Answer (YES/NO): YES